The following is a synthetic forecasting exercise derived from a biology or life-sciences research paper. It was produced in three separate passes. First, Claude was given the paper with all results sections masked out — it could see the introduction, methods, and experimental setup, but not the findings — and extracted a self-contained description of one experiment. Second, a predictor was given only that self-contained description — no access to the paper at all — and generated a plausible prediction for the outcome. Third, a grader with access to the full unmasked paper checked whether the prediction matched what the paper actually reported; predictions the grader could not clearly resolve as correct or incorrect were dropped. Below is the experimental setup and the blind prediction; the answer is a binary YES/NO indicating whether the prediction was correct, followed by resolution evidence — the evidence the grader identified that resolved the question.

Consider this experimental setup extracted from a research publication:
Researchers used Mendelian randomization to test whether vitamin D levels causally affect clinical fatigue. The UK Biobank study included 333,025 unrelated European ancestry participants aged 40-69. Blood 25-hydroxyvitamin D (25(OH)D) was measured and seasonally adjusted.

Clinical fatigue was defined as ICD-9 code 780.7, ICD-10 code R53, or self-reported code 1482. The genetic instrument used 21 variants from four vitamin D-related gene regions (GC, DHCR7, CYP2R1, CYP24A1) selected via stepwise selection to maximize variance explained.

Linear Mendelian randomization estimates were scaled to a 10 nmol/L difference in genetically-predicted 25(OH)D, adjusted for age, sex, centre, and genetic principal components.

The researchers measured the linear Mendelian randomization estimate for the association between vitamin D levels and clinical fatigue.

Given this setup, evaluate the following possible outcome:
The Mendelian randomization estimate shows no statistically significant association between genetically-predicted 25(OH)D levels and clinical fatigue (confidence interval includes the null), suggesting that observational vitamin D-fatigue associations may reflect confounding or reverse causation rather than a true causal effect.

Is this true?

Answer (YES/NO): YES